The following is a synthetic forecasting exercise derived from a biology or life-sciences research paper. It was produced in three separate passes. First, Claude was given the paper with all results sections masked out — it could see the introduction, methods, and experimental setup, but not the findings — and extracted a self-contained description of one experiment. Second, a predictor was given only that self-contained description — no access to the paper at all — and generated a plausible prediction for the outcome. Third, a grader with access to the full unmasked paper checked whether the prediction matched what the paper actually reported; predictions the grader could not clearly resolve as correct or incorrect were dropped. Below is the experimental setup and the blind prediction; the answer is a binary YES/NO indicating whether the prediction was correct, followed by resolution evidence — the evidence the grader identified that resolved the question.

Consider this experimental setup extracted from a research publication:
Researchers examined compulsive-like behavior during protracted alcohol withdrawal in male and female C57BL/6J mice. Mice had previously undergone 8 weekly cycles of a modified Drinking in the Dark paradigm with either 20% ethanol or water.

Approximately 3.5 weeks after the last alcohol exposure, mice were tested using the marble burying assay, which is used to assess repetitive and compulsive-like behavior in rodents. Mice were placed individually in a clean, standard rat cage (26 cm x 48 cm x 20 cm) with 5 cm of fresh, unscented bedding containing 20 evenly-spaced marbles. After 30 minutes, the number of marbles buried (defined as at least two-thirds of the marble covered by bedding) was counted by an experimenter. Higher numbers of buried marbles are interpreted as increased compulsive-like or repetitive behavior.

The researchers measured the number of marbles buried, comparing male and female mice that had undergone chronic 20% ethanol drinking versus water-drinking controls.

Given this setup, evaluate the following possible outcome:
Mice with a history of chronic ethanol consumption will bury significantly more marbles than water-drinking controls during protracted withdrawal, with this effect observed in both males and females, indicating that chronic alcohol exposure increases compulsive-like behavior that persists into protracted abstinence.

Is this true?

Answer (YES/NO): NO